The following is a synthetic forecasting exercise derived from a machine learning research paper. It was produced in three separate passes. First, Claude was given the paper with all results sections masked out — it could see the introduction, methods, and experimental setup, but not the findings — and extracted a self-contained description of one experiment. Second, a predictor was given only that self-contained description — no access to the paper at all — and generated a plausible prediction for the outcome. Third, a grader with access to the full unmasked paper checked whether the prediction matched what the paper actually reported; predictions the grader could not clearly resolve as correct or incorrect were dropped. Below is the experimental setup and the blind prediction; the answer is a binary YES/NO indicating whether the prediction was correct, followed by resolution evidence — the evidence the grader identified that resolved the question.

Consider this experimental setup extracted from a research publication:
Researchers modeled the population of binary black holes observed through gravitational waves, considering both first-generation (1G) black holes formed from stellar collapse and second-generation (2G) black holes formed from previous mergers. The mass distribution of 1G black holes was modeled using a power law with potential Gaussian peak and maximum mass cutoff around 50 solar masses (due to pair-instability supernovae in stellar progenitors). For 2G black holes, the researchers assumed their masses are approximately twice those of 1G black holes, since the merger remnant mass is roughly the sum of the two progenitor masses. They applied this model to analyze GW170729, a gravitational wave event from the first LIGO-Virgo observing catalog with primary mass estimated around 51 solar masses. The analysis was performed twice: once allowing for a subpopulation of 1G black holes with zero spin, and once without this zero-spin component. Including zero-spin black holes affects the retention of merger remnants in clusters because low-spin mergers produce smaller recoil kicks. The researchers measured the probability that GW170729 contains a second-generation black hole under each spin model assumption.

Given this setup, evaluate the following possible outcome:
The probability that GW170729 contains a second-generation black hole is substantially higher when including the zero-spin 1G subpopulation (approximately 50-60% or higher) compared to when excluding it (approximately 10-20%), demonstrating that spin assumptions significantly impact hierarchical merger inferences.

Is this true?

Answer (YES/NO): NO